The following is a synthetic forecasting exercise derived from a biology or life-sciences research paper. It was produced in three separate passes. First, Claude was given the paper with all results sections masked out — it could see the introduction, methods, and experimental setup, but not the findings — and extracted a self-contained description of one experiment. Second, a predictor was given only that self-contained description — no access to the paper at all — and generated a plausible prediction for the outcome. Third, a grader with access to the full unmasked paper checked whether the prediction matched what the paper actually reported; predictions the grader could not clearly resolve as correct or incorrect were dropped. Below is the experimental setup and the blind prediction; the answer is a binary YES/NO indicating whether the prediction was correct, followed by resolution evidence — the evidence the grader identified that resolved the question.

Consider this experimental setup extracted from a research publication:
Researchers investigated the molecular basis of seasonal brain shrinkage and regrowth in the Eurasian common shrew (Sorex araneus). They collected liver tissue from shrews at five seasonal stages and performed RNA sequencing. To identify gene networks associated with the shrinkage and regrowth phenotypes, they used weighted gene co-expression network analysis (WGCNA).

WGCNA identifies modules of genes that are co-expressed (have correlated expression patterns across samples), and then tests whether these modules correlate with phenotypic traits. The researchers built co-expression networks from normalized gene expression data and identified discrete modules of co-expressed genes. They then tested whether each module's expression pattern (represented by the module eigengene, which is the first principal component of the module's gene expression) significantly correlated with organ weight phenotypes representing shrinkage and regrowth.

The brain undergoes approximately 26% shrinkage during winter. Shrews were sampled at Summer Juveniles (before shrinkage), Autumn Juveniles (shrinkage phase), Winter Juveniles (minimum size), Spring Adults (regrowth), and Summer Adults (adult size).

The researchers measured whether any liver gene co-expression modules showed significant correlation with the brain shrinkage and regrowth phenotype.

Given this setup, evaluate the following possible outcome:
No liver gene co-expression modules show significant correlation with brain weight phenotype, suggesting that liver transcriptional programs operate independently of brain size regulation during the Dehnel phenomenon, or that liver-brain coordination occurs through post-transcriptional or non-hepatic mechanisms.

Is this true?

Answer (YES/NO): NO